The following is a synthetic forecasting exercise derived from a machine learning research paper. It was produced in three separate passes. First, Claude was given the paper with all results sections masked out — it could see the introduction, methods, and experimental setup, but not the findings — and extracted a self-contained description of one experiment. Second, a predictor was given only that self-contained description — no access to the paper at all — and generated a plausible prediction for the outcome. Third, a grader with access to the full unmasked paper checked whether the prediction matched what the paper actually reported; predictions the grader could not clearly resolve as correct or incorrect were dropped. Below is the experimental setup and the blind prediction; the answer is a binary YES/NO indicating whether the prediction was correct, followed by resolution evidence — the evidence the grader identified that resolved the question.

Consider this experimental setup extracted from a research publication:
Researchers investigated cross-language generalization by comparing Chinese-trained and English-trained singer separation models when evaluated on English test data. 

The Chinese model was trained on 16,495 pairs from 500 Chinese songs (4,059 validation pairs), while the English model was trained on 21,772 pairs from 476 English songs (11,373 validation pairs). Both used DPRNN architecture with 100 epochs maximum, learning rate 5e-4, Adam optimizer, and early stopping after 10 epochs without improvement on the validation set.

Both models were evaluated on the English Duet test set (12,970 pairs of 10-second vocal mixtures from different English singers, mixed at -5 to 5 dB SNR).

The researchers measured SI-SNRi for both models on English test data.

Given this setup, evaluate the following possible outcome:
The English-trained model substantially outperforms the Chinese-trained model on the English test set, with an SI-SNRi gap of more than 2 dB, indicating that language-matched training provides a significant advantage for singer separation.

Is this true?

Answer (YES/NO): NO